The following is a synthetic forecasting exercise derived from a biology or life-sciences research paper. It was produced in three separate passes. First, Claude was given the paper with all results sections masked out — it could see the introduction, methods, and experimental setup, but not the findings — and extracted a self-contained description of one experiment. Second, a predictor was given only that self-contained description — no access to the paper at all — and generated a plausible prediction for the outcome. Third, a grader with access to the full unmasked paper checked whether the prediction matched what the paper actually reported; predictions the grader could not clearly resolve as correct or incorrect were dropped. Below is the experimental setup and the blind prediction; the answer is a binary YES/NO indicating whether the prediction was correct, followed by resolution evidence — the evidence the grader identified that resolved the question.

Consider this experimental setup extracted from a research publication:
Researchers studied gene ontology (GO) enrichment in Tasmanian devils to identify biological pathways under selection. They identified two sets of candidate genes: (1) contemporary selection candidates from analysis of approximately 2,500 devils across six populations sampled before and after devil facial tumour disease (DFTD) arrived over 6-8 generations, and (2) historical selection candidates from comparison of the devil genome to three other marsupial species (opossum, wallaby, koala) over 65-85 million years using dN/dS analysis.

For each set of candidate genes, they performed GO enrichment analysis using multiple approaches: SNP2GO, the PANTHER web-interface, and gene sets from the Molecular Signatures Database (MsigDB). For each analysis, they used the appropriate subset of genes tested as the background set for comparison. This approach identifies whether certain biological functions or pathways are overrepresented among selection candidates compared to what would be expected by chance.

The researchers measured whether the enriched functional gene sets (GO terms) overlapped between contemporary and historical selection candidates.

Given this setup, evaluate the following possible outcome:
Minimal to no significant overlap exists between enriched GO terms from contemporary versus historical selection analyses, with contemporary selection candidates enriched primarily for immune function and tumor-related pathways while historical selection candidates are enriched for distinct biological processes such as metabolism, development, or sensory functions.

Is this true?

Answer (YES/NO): NO